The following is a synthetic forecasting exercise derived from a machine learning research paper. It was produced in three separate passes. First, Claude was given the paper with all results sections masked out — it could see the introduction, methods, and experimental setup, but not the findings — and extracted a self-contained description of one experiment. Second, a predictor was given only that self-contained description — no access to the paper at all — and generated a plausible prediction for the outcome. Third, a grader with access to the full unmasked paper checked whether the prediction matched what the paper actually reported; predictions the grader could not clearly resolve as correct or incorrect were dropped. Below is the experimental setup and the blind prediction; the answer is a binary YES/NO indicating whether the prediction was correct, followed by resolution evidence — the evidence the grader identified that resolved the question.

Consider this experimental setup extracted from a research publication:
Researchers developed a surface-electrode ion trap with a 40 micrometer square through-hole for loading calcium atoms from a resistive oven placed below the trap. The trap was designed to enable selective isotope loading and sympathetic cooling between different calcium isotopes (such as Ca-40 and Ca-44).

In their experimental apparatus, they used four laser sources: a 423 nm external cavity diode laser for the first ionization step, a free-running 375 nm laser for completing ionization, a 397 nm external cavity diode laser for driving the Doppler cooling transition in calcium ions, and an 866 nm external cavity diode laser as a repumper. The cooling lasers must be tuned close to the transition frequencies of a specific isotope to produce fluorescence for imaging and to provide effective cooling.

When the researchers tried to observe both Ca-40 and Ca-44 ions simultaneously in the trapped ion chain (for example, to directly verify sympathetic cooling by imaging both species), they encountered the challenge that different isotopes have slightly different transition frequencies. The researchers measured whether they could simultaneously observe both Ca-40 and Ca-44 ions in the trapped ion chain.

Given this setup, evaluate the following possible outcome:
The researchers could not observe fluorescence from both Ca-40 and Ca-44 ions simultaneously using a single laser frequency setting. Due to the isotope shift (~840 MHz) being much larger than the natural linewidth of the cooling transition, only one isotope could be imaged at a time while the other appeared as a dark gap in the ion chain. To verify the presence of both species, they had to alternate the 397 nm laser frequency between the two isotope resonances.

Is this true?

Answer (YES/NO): NO